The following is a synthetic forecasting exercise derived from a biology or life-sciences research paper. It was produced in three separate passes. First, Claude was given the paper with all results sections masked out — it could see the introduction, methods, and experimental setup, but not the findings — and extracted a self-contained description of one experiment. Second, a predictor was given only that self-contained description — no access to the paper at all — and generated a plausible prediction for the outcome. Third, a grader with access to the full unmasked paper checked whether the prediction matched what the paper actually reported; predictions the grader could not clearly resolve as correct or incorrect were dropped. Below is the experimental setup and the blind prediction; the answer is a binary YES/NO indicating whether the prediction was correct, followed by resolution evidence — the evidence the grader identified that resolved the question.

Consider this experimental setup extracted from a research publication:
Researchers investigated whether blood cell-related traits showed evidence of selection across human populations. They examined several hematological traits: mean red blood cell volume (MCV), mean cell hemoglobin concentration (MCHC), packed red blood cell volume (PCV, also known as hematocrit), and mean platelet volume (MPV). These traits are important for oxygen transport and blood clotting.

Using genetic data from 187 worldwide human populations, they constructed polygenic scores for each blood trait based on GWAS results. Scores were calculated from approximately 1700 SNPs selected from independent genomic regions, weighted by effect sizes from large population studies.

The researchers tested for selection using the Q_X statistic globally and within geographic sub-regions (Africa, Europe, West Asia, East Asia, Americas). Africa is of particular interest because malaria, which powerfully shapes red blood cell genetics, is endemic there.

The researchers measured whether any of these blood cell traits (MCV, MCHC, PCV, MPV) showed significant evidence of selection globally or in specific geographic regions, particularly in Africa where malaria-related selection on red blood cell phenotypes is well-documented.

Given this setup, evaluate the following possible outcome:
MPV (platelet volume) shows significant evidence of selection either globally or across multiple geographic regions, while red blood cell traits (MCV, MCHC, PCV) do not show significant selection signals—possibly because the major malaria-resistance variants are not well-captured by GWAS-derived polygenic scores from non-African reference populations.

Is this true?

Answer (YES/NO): NO